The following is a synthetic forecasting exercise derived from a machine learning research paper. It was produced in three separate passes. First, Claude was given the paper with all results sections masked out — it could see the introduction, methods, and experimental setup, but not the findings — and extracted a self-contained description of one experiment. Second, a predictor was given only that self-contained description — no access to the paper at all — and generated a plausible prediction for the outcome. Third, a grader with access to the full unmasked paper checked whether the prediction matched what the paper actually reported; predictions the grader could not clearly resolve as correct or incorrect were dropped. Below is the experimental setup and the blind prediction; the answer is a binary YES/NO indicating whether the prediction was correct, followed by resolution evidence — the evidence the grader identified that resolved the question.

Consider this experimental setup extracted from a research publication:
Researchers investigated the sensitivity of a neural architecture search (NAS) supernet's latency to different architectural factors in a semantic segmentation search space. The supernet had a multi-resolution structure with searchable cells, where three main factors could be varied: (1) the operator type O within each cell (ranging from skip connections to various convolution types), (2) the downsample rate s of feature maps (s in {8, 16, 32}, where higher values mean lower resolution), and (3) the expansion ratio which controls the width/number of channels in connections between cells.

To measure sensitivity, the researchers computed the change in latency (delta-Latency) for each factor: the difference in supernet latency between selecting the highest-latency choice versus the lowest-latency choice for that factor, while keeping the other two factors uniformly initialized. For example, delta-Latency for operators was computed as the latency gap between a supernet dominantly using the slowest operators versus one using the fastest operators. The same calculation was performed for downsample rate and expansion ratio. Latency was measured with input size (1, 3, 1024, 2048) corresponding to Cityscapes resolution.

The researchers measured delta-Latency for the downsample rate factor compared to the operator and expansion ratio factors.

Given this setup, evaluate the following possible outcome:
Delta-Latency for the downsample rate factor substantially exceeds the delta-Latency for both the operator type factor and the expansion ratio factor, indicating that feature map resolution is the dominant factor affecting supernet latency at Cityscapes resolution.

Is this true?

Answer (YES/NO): NO